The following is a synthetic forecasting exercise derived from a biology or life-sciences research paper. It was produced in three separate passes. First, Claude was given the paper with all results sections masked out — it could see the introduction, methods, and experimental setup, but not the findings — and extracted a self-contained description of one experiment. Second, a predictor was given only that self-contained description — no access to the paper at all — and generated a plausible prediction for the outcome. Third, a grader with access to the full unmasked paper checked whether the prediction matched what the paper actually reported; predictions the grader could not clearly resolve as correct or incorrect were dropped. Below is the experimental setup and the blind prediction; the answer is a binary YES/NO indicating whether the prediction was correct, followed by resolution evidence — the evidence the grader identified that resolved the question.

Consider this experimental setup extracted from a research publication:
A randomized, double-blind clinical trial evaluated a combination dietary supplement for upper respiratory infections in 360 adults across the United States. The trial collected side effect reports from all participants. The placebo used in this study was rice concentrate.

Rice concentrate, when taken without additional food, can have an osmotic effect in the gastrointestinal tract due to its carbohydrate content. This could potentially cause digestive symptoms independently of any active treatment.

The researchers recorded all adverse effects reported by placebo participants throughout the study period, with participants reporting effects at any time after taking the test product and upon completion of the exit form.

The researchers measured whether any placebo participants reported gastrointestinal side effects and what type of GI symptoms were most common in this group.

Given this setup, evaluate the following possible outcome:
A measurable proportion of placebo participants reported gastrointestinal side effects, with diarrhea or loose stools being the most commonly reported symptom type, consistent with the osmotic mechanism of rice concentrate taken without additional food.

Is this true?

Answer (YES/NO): YES